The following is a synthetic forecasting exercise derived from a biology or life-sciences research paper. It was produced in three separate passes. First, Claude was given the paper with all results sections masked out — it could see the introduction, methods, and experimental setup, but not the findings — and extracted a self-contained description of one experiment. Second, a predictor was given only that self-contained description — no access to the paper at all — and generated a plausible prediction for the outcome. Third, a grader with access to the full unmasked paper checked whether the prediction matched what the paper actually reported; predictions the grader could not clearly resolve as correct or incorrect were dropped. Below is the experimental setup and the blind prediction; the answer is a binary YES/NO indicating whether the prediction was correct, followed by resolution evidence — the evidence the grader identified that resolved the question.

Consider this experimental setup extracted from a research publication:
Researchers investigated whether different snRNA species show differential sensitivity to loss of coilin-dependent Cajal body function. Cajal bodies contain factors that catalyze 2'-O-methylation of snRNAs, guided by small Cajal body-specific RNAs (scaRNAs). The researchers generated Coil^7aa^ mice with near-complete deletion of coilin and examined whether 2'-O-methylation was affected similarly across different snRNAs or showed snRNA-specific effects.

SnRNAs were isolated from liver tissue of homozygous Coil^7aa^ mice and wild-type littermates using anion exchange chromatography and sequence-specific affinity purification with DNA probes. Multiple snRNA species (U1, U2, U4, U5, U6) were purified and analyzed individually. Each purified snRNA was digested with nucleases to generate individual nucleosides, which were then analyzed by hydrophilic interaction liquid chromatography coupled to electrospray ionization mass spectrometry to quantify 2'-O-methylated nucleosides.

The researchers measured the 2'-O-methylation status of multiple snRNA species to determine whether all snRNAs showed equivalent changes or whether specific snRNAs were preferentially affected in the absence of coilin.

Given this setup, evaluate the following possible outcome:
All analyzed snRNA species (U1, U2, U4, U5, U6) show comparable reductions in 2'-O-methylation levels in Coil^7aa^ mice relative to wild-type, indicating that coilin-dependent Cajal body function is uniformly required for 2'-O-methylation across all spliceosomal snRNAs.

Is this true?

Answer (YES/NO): NO